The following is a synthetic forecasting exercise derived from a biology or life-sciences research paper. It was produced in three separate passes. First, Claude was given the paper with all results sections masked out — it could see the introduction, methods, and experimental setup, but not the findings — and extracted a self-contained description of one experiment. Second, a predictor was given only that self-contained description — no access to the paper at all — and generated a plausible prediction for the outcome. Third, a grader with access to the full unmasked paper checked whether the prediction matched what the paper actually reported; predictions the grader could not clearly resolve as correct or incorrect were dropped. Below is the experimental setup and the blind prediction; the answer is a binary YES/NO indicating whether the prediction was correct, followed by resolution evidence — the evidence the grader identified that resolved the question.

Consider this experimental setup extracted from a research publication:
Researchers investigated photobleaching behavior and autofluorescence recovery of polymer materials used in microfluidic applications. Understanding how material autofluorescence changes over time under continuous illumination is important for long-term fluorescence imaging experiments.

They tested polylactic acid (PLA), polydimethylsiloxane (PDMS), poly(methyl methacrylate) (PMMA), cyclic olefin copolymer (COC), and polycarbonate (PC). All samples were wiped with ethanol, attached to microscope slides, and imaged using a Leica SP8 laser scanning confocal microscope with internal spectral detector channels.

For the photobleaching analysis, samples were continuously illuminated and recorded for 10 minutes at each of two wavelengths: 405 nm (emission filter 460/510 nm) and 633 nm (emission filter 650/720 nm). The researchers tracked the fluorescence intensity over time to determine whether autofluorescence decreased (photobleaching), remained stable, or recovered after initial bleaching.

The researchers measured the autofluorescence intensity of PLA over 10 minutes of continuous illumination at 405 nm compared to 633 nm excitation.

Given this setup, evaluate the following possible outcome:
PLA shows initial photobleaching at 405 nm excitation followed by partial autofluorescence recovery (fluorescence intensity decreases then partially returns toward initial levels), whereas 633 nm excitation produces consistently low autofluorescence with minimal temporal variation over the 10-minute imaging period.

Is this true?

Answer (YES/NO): NO